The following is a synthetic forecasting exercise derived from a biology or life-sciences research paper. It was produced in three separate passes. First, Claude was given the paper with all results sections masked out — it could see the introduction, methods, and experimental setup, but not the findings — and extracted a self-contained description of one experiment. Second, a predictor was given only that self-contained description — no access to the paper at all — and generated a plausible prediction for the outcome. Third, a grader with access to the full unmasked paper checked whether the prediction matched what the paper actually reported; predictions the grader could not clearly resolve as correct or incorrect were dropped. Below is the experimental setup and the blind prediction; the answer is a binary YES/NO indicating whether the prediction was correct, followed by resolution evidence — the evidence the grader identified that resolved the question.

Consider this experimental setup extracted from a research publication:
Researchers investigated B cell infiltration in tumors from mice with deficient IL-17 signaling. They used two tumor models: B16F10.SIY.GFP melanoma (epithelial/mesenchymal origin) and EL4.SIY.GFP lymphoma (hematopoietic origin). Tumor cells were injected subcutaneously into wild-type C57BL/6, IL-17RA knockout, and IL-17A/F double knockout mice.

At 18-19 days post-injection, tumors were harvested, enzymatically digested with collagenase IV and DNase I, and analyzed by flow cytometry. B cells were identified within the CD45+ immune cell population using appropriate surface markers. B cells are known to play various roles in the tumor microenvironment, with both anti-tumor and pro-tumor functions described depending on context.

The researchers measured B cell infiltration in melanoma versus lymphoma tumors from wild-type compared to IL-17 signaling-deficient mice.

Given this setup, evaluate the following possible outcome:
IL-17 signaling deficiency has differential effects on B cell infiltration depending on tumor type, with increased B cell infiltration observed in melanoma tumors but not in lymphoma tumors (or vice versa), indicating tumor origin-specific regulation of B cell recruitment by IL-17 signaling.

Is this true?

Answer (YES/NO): YES